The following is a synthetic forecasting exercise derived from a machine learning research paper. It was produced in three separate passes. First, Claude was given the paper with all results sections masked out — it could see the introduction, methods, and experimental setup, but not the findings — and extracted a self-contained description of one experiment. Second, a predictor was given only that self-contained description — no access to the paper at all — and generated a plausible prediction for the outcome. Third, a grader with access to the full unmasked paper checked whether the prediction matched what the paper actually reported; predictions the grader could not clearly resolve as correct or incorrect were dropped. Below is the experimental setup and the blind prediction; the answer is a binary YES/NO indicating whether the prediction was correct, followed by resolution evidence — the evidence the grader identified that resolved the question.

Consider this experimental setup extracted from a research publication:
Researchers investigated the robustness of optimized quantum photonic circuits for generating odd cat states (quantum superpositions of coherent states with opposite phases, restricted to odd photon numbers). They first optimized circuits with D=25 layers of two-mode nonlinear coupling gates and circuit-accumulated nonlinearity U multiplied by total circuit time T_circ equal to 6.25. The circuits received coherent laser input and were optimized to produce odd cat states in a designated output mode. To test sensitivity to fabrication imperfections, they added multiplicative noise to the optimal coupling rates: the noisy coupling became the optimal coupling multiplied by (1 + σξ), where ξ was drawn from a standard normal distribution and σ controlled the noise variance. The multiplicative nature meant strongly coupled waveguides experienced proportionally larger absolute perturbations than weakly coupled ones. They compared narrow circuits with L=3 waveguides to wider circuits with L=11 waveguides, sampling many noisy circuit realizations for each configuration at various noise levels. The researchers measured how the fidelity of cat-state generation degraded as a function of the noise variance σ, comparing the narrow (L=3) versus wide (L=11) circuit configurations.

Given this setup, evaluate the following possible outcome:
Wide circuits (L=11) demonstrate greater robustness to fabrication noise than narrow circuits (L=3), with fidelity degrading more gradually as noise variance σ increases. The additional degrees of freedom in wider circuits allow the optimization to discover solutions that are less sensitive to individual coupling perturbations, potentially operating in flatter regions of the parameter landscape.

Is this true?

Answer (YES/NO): NO